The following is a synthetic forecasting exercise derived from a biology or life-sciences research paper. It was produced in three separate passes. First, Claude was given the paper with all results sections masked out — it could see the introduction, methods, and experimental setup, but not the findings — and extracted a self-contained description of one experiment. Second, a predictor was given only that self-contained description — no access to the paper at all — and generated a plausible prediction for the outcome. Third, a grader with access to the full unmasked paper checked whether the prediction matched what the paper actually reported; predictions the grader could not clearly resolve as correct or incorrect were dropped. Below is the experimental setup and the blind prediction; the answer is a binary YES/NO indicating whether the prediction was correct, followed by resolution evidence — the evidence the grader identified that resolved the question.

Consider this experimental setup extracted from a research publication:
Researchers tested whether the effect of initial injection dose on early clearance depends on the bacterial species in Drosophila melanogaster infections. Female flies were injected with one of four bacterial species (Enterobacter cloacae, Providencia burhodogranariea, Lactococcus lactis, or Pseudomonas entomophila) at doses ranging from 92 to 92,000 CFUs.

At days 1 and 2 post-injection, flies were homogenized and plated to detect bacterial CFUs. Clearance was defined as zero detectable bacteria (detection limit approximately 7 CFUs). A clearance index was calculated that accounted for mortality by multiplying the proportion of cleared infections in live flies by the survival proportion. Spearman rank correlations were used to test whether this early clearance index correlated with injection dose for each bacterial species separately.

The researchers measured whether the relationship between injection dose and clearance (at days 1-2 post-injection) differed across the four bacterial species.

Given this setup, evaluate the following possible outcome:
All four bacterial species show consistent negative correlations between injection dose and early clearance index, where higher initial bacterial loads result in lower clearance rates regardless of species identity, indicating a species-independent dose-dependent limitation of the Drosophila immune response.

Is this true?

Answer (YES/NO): NO